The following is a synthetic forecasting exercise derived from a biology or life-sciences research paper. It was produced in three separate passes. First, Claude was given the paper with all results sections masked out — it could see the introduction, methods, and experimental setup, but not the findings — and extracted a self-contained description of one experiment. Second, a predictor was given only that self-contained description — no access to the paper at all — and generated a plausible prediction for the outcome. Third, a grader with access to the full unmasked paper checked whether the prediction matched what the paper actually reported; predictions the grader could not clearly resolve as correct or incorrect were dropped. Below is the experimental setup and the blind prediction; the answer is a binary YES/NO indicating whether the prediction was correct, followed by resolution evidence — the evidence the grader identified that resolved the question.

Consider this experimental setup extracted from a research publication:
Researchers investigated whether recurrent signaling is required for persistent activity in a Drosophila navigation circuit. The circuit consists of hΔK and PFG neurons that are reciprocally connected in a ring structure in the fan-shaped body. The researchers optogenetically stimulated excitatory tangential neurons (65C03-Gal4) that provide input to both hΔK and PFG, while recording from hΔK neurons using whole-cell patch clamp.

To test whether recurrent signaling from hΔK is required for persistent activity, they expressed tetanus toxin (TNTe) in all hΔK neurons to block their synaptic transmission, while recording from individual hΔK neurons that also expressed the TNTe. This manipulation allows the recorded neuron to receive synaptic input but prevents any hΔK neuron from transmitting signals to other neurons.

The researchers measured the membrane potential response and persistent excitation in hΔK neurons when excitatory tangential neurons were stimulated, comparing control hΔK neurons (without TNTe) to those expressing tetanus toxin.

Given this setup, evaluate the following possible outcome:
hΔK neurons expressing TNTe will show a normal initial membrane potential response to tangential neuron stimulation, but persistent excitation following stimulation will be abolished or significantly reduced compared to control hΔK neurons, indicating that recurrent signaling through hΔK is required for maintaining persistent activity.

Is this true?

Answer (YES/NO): NO